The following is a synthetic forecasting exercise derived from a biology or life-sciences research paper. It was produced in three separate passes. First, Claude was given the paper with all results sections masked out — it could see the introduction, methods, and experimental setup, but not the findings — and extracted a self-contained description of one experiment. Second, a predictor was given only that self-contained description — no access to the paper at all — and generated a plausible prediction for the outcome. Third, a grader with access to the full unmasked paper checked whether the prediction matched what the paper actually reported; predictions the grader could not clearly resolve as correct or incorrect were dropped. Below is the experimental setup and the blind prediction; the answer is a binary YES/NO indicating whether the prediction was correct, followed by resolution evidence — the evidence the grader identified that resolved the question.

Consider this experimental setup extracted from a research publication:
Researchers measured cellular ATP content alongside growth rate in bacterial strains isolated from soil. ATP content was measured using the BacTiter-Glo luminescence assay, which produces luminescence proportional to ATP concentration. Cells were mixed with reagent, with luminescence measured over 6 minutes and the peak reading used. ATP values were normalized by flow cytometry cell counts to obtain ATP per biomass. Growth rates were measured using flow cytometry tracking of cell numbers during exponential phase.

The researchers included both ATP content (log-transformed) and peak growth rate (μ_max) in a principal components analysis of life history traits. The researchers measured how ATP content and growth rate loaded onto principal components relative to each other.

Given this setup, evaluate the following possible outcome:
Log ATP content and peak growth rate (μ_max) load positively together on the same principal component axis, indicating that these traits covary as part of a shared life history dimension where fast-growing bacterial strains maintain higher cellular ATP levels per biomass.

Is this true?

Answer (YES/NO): YES